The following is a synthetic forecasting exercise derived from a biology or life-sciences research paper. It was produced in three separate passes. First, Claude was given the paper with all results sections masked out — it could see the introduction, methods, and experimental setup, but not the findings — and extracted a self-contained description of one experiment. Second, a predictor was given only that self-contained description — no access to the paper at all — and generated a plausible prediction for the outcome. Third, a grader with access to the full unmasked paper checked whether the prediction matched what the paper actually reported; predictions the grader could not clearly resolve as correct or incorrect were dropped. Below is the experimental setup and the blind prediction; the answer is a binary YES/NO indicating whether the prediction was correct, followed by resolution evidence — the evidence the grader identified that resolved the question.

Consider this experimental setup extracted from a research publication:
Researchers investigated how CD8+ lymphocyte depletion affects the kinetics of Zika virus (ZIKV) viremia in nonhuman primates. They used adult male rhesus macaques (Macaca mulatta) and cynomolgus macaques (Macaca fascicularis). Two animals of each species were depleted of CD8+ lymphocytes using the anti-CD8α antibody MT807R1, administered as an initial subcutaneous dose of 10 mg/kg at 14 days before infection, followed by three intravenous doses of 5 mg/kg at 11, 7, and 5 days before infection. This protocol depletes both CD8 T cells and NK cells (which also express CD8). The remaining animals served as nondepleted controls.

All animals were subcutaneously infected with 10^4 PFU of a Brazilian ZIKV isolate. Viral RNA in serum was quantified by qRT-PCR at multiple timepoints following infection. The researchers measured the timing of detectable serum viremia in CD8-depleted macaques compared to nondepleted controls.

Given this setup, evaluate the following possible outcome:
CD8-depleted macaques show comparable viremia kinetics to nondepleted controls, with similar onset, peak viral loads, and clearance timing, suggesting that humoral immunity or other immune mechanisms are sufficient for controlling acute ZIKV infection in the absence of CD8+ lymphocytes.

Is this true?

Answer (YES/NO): NO